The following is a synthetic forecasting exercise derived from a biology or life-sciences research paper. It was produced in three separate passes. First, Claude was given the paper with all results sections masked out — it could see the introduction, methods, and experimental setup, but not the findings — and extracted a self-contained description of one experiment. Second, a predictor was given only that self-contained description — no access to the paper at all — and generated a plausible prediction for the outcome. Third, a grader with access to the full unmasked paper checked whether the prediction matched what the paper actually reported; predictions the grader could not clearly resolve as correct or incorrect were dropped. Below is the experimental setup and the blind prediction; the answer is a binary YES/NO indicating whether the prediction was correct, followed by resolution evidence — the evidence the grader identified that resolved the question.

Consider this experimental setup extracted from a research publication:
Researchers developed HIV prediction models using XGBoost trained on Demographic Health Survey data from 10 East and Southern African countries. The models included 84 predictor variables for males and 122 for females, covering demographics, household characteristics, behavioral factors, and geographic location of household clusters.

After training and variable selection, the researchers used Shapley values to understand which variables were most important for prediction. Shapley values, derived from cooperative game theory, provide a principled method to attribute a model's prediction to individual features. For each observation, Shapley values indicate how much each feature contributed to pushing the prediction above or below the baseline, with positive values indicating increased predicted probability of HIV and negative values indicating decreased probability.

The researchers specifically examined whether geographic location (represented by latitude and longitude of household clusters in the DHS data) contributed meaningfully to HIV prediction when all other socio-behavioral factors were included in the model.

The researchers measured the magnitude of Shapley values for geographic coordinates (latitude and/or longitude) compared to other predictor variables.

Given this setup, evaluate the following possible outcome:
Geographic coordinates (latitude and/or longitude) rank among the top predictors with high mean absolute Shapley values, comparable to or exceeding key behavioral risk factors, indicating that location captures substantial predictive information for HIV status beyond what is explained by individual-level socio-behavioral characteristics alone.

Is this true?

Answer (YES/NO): YES